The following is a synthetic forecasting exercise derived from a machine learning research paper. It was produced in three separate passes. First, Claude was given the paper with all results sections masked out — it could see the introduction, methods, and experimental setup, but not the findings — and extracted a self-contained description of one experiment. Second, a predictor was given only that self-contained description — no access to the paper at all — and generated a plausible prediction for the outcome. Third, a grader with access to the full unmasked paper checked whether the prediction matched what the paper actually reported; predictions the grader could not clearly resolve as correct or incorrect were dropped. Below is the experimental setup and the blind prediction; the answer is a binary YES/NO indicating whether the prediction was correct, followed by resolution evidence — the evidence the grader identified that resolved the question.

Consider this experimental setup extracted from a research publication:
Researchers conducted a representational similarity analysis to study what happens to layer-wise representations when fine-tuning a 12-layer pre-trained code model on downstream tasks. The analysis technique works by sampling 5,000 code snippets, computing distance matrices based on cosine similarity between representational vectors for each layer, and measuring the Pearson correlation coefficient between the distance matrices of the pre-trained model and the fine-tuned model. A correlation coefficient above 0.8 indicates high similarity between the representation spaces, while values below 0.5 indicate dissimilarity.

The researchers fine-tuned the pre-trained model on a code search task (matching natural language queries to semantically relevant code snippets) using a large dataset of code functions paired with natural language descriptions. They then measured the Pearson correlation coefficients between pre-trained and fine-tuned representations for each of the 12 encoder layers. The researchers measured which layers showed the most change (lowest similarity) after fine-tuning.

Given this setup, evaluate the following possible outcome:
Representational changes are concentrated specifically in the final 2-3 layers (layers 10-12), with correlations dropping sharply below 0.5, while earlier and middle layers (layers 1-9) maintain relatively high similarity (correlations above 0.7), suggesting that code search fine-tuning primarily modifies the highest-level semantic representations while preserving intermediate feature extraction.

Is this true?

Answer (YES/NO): NO